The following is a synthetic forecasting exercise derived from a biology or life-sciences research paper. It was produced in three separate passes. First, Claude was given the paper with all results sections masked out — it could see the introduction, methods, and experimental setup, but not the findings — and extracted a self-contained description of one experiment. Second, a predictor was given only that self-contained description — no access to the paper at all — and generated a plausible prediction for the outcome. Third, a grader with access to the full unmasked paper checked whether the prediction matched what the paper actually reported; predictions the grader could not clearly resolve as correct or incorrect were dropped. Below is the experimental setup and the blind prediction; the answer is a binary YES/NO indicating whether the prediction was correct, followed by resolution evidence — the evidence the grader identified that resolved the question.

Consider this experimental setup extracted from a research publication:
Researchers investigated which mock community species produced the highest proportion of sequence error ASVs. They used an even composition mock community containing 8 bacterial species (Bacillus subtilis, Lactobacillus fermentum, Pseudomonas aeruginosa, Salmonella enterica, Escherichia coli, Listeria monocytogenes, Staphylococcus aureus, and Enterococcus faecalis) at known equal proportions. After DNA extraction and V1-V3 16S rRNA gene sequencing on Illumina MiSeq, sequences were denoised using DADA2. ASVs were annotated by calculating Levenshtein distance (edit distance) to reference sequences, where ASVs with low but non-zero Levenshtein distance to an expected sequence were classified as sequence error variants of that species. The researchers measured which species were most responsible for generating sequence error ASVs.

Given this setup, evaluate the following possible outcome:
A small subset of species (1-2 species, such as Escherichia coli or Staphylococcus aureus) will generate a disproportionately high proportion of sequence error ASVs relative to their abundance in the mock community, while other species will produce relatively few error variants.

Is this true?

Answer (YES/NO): NO